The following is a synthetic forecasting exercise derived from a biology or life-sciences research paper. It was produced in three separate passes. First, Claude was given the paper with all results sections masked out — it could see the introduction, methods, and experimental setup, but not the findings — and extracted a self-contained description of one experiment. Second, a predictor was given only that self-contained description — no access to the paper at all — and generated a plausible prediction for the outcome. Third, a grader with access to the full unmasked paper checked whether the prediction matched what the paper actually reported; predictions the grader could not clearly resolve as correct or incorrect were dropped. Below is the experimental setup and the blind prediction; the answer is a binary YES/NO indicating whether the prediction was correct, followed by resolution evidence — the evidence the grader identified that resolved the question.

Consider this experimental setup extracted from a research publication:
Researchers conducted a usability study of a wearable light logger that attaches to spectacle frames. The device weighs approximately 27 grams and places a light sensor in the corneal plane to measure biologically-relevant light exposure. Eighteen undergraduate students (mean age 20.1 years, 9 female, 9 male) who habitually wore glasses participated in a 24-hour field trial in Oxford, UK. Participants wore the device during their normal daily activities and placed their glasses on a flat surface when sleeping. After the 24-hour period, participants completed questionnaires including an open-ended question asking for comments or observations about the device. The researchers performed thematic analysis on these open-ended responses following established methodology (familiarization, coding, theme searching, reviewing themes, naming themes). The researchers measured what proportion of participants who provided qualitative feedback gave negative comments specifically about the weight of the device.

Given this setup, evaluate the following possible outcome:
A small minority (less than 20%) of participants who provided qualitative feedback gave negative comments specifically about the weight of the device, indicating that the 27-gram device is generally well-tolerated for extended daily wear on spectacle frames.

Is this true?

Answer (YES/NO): NO